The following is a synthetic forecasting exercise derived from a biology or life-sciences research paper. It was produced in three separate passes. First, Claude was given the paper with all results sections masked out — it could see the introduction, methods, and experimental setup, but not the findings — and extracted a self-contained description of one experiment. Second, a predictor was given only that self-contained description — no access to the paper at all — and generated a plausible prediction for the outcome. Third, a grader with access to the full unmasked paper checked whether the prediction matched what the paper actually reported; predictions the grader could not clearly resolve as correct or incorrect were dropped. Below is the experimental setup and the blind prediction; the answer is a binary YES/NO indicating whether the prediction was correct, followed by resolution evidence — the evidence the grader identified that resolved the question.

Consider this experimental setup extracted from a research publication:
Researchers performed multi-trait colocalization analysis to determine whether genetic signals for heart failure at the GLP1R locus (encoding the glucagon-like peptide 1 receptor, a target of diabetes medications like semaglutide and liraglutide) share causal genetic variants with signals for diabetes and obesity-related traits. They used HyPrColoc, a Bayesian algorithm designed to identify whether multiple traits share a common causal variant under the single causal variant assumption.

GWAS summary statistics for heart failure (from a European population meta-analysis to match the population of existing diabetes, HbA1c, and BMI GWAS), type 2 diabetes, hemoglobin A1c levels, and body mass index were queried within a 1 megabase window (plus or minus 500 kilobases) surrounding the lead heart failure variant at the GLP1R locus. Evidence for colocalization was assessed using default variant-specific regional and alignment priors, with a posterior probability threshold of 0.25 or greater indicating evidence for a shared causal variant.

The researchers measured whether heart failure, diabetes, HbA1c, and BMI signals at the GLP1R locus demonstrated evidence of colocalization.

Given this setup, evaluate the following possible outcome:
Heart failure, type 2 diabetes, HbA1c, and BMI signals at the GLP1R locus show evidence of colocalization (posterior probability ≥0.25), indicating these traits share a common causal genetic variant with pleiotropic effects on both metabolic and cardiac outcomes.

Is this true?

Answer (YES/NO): NO